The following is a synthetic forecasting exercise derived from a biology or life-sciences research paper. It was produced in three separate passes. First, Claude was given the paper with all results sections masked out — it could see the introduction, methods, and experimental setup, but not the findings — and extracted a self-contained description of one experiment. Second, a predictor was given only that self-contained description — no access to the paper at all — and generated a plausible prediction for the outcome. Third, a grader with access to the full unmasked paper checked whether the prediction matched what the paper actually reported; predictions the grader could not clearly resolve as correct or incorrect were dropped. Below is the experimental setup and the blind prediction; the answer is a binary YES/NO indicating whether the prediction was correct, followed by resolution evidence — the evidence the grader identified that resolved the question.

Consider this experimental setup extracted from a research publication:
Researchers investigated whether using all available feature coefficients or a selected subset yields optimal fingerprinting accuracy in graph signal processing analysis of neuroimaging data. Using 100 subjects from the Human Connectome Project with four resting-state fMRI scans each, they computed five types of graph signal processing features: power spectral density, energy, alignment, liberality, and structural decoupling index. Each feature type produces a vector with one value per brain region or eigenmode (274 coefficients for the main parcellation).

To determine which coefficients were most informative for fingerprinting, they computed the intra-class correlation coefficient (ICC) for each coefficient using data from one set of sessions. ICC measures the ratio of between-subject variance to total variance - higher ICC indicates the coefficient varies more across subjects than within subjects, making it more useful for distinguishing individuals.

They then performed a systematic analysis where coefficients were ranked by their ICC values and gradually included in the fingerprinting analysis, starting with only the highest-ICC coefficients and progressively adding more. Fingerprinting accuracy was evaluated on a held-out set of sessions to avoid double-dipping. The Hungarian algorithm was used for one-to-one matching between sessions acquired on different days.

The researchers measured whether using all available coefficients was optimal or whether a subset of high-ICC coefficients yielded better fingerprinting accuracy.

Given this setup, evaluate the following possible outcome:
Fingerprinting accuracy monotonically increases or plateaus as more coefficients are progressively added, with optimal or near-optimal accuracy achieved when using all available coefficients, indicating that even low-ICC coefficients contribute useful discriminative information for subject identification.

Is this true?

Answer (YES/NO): NO